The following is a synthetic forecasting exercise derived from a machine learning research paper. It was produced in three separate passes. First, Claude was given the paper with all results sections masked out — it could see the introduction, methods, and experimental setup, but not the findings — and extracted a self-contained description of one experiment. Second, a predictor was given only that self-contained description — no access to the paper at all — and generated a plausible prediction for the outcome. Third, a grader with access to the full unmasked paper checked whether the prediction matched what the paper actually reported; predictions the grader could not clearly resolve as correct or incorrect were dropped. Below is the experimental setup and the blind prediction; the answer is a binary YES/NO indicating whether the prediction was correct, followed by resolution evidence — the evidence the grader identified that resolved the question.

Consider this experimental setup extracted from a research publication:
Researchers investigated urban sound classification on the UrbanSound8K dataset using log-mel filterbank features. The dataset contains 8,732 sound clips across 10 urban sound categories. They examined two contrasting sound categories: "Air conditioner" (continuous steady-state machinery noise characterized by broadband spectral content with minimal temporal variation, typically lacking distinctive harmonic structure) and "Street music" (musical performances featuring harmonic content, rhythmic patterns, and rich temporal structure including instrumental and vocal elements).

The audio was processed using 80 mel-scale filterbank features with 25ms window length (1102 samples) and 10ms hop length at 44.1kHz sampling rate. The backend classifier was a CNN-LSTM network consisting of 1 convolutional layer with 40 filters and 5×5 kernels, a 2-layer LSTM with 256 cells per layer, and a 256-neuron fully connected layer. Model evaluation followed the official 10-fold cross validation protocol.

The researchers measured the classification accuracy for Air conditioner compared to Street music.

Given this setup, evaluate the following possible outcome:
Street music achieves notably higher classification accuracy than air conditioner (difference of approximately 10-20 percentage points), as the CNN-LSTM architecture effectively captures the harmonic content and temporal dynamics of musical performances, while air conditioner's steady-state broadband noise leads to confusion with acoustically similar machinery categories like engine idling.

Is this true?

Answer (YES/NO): NO